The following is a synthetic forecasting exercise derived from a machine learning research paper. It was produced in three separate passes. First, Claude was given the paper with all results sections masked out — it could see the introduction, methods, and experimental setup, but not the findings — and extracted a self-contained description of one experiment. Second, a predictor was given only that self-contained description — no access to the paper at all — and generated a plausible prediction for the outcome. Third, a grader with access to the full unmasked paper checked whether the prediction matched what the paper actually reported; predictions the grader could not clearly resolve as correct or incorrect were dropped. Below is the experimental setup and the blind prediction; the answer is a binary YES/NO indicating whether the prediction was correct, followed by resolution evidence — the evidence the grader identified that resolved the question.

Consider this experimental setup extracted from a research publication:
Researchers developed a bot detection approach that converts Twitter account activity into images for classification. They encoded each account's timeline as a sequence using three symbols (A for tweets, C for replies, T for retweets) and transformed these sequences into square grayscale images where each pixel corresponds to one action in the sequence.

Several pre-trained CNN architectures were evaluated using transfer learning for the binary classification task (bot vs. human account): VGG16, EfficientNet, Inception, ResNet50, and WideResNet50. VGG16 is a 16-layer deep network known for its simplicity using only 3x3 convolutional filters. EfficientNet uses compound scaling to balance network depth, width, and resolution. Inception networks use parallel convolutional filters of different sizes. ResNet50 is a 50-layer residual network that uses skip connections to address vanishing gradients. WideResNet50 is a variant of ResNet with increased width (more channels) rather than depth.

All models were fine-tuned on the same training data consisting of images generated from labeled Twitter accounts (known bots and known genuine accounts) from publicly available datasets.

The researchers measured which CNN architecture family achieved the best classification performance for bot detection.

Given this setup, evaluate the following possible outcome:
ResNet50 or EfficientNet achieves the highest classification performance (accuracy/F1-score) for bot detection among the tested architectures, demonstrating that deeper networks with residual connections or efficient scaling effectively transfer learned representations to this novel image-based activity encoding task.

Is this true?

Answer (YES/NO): YES